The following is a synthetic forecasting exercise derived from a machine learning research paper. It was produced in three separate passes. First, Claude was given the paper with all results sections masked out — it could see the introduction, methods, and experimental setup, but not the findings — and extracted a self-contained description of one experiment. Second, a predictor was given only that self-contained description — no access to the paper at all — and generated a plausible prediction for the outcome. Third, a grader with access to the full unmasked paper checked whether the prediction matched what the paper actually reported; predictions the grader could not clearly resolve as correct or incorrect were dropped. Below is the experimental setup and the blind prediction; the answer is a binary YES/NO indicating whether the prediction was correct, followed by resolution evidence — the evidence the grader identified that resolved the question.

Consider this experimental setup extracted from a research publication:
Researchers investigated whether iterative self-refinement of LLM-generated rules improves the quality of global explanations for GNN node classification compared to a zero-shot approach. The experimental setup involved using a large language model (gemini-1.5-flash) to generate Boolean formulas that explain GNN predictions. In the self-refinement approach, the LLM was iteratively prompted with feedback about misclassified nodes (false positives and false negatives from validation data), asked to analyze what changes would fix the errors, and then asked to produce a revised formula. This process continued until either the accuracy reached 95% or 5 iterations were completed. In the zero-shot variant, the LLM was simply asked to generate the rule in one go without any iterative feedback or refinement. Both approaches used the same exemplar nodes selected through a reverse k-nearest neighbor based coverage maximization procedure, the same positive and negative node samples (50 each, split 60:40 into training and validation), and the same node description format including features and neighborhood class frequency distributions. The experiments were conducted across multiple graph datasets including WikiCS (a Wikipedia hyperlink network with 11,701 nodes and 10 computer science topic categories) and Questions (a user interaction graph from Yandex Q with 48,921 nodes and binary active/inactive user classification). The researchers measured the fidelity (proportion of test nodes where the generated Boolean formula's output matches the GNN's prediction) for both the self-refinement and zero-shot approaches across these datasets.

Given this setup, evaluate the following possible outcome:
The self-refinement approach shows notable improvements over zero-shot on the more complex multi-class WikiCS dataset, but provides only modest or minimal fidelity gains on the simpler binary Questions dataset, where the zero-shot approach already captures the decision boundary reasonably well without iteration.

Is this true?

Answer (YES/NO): NO